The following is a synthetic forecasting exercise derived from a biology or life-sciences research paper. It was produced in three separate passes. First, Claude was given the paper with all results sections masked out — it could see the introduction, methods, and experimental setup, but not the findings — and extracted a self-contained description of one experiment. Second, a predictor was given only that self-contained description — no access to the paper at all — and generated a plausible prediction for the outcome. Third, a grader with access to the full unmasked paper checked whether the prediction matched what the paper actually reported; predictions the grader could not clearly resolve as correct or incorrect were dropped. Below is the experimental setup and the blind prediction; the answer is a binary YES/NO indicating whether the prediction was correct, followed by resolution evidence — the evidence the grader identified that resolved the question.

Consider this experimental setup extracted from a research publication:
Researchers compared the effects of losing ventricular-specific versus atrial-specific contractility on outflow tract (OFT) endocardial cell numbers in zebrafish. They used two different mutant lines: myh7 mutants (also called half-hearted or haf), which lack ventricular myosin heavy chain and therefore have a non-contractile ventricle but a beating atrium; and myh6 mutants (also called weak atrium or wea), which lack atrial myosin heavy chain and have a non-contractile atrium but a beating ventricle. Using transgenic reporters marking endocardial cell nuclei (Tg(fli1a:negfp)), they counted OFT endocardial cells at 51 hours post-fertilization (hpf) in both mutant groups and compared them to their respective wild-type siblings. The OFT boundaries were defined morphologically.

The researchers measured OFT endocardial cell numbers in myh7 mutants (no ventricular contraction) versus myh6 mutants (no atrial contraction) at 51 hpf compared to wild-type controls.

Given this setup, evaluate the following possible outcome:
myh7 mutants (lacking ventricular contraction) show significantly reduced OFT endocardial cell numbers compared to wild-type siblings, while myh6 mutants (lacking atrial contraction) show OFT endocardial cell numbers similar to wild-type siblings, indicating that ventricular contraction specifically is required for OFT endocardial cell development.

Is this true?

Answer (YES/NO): NO